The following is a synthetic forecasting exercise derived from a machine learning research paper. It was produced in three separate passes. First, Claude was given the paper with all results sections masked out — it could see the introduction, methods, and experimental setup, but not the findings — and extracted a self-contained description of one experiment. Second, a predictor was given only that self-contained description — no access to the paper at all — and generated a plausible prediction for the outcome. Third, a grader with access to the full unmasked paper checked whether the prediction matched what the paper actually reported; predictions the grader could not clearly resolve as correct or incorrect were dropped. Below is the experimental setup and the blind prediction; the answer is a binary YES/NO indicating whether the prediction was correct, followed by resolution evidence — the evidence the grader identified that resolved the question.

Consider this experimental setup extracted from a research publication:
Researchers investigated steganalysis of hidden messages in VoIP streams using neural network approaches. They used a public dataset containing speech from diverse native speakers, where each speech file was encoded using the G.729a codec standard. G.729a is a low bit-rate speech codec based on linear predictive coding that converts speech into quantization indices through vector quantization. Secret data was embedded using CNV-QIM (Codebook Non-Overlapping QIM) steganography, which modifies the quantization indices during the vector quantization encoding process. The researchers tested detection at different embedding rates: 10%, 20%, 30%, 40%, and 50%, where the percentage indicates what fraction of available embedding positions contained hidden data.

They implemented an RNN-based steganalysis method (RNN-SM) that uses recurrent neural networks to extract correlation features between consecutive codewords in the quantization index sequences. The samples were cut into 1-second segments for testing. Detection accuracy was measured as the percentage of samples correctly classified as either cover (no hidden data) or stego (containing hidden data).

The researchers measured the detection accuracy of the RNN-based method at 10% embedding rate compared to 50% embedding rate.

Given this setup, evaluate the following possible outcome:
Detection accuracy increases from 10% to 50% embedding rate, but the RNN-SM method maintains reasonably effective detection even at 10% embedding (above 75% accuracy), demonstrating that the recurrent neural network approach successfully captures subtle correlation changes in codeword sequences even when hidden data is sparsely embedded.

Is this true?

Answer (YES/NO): NO